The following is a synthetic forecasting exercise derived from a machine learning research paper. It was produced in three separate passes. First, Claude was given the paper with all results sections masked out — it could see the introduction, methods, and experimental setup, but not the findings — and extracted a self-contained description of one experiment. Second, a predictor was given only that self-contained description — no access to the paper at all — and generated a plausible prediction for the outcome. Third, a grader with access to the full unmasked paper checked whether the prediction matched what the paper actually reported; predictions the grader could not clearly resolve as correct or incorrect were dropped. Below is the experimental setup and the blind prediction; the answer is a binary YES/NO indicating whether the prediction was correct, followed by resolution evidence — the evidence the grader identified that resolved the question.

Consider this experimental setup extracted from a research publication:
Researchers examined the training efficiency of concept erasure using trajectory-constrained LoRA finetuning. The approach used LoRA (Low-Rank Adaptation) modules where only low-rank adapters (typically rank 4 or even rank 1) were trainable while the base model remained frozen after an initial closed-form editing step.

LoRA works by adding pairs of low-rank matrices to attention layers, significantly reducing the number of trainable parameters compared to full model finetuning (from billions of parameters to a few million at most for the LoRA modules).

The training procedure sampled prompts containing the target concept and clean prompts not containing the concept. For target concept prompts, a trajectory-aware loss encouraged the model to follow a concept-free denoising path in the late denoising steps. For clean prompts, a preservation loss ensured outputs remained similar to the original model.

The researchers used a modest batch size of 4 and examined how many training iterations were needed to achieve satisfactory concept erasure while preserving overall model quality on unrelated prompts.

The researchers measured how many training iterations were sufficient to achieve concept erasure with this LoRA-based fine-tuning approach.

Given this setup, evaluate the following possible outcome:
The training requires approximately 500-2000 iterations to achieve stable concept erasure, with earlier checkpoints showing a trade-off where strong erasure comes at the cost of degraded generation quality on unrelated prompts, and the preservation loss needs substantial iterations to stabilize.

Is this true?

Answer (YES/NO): NO